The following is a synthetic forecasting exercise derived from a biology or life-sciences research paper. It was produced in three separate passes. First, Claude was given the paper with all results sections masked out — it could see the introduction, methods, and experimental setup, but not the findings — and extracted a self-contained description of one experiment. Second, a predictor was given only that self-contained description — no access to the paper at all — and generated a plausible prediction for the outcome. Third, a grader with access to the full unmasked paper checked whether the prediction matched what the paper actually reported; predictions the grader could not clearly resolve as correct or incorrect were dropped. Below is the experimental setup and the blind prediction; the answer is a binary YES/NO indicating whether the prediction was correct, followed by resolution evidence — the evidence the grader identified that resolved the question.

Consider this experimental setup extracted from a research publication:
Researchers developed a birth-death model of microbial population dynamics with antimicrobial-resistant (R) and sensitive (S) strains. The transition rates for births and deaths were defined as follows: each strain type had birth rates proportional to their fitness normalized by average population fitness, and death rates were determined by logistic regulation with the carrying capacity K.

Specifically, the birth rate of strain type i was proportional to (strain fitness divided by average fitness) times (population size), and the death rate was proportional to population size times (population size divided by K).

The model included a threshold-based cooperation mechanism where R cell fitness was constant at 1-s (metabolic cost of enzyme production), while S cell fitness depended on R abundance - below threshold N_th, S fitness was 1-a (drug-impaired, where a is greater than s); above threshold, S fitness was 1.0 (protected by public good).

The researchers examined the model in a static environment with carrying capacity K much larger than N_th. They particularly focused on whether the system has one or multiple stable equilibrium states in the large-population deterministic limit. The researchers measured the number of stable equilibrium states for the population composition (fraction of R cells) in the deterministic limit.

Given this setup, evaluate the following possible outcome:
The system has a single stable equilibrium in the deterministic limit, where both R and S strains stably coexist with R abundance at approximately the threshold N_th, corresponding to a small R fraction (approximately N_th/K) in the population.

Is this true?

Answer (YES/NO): YES